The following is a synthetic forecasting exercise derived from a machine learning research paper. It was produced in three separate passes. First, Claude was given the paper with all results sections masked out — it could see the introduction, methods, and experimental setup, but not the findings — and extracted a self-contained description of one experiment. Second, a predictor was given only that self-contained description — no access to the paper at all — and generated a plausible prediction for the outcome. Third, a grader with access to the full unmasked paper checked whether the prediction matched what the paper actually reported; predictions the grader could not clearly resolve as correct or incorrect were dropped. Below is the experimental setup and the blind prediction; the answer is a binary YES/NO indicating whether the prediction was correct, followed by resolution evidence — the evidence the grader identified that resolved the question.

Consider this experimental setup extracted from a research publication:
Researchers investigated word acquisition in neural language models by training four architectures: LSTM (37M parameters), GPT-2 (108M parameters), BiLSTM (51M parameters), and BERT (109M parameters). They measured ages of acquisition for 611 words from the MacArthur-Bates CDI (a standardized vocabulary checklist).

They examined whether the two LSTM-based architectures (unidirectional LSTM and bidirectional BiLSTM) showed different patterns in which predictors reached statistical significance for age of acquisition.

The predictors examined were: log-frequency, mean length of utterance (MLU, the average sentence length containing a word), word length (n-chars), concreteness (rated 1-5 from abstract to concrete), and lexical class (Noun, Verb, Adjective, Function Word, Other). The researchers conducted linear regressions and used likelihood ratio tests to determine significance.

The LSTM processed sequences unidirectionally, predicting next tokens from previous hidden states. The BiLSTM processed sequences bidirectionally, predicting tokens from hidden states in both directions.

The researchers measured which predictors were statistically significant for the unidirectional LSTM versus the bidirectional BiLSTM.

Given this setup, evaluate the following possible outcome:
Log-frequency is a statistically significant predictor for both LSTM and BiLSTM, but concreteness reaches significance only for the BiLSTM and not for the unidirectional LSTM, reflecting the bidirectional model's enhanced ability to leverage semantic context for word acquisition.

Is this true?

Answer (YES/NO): NO